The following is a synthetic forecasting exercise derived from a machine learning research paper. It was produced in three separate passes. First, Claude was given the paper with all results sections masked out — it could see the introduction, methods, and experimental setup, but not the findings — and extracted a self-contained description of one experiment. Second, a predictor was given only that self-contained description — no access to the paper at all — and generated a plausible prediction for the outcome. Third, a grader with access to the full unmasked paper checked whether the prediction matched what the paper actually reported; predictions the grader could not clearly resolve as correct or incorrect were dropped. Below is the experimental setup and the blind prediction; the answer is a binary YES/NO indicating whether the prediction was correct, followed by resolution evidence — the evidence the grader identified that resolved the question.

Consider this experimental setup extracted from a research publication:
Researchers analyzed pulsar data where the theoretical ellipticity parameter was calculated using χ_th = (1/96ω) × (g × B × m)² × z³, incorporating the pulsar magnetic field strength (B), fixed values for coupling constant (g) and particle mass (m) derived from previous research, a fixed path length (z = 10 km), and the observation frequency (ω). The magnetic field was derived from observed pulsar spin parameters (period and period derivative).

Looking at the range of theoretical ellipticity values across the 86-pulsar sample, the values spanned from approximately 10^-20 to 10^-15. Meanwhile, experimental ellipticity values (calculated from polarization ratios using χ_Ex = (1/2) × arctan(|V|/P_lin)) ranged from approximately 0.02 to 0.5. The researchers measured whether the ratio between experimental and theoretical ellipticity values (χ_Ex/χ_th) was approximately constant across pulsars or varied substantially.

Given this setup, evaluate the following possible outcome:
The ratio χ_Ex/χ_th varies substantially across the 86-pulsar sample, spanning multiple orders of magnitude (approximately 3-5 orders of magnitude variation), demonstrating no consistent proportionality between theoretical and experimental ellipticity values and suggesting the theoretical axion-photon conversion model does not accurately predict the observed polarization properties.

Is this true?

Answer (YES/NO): NO